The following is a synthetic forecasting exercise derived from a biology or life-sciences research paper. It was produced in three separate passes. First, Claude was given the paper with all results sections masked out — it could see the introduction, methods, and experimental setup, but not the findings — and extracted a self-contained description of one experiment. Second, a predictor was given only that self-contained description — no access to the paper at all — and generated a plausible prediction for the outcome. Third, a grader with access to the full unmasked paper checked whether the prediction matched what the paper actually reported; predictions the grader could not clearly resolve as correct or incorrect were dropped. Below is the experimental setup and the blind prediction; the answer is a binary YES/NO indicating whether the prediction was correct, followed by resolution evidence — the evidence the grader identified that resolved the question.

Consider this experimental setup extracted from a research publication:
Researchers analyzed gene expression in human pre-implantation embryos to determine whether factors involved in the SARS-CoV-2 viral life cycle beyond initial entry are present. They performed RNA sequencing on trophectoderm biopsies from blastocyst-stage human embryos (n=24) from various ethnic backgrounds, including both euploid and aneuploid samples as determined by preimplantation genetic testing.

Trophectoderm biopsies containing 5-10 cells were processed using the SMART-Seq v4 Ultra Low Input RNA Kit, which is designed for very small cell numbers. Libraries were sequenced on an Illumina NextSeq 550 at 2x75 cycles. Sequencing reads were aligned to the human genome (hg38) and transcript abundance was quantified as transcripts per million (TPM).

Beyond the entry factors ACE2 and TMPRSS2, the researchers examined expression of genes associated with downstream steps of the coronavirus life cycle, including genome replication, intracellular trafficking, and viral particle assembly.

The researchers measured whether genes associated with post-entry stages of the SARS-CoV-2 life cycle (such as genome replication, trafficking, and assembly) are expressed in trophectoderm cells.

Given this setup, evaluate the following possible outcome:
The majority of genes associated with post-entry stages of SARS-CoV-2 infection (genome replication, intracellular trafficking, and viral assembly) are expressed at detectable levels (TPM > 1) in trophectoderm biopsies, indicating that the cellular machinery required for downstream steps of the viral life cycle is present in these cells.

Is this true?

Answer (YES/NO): YES